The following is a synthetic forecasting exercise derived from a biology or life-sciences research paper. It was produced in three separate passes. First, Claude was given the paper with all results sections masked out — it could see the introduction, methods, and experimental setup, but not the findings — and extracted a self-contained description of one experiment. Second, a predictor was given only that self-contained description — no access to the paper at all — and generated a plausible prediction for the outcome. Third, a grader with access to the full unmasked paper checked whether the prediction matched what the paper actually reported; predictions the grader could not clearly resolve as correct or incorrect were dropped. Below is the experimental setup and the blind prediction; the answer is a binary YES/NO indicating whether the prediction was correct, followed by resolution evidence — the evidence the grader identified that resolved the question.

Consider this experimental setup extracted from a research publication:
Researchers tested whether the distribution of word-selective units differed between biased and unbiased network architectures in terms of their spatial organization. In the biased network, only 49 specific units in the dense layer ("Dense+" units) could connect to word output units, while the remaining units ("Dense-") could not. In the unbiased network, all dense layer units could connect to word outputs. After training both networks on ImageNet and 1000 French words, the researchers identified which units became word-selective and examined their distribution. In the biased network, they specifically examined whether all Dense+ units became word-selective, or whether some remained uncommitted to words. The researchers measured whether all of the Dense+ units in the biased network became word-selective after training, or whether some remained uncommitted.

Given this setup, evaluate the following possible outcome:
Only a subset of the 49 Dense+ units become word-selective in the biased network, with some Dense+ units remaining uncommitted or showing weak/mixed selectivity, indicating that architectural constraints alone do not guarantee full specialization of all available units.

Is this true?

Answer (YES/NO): YES